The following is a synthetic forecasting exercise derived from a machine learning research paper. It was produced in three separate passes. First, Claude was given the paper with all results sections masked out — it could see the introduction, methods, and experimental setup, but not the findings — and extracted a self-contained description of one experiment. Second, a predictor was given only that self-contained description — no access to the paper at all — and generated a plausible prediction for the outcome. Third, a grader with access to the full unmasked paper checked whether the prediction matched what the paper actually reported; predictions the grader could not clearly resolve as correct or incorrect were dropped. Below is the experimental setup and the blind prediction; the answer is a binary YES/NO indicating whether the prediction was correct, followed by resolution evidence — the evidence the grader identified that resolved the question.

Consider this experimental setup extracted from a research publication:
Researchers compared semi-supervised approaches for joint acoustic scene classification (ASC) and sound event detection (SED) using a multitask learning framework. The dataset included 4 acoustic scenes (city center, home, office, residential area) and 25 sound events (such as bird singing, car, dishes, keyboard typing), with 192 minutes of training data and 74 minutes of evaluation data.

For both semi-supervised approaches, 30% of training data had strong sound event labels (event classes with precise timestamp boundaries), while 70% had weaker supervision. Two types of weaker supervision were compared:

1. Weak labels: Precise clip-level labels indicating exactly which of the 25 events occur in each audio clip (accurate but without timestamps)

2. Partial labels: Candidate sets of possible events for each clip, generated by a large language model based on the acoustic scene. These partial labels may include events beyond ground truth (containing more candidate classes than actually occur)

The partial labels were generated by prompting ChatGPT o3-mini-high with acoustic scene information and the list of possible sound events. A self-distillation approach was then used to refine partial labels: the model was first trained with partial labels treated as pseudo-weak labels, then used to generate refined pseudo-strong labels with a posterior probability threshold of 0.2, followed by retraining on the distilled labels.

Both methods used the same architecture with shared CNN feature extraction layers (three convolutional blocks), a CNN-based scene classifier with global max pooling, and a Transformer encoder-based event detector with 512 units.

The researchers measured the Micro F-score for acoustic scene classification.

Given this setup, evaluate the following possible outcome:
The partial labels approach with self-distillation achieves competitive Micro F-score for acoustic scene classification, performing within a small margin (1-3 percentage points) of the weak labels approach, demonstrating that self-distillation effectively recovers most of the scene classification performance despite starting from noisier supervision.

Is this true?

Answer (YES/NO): NO